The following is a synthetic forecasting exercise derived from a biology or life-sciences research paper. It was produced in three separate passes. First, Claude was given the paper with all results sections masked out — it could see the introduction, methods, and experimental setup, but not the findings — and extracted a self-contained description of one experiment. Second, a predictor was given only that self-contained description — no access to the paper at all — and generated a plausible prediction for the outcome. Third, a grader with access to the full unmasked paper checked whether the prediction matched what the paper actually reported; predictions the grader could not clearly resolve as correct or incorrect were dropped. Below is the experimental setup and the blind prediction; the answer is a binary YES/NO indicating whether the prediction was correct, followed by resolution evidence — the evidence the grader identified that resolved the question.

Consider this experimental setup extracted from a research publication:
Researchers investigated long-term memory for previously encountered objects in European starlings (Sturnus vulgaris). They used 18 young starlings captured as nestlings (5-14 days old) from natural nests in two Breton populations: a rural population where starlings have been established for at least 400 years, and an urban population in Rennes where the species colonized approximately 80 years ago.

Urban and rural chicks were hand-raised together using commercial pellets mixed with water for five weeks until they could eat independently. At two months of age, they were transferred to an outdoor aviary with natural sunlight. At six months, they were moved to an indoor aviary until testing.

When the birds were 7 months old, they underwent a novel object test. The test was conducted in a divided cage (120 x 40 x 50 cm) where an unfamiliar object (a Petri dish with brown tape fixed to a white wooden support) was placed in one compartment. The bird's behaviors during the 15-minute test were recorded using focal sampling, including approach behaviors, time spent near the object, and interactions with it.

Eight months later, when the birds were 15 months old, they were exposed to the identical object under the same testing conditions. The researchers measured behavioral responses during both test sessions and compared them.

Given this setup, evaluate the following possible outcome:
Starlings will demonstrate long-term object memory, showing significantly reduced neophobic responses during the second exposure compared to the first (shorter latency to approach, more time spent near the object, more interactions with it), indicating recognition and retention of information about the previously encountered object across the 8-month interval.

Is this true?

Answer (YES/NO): NO